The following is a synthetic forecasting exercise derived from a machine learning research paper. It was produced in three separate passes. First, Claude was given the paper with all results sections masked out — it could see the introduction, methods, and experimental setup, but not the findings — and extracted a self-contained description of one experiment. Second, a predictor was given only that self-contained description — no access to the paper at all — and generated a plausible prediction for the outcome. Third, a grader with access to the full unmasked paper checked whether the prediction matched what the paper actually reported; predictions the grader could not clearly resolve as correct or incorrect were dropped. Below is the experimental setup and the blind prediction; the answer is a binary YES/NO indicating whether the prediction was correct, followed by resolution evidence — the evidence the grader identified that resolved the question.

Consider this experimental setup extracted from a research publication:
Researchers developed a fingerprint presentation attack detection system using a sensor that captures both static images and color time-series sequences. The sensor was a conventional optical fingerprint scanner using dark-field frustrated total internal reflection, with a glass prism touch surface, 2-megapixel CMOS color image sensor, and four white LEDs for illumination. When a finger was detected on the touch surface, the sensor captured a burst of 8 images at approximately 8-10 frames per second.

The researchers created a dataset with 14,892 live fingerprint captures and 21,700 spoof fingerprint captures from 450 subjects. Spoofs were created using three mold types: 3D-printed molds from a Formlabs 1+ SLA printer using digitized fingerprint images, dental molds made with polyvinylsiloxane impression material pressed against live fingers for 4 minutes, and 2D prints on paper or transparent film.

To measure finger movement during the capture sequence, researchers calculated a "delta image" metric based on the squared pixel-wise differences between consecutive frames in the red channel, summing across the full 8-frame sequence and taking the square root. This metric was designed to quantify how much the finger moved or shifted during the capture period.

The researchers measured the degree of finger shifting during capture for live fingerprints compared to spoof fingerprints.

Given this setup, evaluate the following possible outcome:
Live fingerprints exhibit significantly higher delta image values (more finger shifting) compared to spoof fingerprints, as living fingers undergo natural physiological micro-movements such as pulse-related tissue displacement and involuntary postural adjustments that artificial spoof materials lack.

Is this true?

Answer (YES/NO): NO